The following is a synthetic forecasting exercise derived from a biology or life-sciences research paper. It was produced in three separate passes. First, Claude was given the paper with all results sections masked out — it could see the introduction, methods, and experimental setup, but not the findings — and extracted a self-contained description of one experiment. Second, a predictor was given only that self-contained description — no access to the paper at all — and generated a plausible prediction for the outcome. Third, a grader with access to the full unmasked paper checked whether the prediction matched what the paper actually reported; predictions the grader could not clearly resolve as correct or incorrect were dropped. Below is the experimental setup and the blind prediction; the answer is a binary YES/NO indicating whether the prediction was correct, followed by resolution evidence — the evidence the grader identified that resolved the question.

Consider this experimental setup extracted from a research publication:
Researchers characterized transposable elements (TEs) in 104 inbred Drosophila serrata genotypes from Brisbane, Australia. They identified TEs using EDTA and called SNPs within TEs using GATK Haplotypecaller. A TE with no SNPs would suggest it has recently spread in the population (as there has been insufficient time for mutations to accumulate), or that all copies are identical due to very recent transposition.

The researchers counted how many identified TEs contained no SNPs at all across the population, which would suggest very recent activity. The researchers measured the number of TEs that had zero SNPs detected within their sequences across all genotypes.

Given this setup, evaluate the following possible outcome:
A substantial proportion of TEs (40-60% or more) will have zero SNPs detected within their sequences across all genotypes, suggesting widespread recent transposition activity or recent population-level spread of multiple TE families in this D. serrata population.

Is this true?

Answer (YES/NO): NO